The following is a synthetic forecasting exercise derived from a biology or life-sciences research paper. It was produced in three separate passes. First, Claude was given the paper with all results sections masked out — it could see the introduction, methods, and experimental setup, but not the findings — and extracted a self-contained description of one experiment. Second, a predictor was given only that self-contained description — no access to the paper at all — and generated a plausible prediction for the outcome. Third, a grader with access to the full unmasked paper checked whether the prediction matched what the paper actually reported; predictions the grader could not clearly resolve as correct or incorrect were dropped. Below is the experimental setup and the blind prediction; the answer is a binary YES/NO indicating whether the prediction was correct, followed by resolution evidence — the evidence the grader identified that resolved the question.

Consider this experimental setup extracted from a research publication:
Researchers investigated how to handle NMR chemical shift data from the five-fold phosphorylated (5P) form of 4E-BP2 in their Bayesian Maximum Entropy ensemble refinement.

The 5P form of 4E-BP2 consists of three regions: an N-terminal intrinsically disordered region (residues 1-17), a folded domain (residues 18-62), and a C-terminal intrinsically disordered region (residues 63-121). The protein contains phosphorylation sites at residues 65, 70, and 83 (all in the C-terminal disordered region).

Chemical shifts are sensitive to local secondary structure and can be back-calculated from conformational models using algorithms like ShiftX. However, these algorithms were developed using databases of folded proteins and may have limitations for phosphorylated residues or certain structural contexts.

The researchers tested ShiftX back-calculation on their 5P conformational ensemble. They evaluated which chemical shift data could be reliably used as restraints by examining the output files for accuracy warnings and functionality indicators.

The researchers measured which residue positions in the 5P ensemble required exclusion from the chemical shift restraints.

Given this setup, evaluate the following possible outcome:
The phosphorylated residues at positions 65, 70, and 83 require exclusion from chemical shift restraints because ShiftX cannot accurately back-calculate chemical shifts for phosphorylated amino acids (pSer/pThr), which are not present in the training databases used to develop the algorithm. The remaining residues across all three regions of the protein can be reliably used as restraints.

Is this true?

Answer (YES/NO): NO